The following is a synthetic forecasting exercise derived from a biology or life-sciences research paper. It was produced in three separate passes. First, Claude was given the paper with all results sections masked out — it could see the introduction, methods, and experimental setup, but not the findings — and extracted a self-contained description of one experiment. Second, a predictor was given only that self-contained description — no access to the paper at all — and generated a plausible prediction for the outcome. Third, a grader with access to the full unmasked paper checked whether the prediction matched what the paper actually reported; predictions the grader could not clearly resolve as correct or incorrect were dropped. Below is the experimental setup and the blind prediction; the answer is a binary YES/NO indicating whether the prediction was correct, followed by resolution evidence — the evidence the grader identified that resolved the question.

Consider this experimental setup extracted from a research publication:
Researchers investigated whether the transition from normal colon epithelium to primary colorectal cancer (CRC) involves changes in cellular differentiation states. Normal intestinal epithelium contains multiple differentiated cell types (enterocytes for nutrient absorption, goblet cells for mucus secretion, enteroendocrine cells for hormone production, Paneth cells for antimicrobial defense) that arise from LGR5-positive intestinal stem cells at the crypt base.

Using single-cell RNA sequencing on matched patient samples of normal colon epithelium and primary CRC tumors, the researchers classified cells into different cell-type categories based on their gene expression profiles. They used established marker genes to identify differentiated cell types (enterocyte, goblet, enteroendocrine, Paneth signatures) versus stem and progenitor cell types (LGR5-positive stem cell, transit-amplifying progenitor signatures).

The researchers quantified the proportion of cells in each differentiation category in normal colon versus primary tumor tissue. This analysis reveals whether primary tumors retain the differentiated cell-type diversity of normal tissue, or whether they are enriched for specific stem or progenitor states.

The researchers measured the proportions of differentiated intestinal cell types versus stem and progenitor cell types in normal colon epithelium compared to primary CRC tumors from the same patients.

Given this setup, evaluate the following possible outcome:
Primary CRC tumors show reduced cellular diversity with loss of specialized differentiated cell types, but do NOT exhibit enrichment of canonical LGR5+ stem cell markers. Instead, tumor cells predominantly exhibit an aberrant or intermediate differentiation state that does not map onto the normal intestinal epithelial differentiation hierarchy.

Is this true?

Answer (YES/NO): NO